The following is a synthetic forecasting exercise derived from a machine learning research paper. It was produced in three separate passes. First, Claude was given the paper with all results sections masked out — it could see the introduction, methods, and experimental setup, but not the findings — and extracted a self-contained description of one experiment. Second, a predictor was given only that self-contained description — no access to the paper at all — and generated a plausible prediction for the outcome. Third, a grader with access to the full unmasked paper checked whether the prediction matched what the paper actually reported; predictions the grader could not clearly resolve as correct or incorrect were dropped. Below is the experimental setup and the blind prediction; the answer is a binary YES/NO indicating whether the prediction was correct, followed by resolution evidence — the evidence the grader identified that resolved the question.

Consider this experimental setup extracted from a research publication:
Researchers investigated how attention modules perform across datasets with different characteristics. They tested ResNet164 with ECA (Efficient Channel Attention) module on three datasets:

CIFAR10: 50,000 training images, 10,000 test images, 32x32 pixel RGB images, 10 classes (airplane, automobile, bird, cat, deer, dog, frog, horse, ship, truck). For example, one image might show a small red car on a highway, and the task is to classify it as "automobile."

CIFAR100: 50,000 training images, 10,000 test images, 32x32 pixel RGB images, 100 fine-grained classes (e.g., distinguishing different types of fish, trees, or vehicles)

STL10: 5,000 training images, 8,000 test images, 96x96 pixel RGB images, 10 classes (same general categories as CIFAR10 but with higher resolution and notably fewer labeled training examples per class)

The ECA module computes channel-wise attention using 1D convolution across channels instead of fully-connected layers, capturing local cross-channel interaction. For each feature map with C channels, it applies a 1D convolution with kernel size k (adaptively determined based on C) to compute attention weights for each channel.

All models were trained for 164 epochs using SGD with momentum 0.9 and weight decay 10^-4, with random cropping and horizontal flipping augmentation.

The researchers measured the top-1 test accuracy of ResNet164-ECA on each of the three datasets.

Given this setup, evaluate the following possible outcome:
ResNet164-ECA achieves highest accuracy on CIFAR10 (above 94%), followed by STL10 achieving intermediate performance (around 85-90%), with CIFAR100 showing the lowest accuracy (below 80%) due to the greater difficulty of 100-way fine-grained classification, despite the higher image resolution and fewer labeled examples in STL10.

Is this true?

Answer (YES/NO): NO